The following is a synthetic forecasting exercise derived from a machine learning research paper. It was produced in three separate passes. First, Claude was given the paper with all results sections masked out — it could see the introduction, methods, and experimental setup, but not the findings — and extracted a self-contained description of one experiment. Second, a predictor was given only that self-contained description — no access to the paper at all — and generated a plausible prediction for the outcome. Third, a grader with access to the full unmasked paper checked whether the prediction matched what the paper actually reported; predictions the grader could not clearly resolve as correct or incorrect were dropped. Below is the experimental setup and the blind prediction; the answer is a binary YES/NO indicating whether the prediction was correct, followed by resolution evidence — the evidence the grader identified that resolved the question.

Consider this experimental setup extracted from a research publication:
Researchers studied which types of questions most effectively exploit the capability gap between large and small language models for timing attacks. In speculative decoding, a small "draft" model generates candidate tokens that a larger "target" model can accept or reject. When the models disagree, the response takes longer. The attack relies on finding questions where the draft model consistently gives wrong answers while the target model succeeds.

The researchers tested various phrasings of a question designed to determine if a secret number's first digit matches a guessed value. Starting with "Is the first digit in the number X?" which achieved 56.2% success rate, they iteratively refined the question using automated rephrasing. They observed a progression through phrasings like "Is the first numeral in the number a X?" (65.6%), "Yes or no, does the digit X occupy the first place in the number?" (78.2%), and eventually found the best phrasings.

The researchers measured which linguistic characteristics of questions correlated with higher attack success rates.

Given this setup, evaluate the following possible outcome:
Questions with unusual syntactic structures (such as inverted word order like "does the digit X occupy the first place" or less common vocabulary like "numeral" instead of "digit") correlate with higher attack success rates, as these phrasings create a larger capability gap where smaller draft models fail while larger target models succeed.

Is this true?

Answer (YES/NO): NO